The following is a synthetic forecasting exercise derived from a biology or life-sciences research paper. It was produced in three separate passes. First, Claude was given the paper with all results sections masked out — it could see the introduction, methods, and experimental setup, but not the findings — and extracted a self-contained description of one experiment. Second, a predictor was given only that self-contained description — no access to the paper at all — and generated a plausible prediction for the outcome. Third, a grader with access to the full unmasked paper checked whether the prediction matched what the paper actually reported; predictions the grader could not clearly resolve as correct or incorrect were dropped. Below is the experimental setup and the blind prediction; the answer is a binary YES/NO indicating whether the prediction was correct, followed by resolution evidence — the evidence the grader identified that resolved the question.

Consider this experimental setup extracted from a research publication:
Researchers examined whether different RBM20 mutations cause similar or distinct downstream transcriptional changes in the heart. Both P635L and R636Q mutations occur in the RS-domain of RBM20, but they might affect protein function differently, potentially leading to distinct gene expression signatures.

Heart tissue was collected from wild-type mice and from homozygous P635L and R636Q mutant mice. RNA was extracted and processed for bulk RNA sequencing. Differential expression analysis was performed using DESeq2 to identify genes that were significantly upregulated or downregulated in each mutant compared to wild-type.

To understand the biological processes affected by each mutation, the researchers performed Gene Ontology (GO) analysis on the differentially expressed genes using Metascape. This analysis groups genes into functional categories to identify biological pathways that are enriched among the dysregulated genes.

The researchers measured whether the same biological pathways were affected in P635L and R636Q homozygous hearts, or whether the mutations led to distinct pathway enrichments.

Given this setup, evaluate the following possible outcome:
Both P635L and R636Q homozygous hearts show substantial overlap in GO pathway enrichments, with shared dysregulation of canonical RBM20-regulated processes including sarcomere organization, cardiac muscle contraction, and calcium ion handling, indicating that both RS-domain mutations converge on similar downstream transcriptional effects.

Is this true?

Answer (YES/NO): NO